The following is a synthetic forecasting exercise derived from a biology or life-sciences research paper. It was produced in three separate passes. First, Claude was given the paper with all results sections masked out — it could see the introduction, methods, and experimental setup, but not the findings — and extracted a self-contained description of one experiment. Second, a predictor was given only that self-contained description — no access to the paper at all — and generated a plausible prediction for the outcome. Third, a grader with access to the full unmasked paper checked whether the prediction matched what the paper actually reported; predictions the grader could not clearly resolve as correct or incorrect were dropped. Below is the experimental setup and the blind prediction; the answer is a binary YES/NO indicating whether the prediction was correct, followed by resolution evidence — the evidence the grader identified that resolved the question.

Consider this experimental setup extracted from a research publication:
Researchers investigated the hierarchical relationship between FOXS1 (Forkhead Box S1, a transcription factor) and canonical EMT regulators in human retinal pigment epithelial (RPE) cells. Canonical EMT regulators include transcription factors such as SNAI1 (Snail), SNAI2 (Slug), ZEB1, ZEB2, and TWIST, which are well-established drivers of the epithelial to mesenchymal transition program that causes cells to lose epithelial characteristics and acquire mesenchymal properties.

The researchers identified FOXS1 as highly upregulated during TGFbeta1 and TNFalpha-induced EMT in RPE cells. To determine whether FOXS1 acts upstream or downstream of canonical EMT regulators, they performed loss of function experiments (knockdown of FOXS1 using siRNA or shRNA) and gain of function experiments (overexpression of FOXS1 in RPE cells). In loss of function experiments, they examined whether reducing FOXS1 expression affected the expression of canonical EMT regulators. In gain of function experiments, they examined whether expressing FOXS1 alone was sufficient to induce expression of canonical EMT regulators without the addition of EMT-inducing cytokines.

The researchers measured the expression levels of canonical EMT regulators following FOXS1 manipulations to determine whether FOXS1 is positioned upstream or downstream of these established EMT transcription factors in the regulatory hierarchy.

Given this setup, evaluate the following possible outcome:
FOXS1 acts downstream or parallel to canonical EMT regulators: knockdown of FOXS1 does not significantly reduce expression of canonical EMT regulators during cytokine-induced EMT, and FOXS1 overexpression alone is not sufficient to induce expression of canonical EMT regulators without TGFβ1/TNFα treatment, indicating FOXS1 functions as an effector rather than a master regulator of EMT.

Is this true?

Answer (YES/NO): NO